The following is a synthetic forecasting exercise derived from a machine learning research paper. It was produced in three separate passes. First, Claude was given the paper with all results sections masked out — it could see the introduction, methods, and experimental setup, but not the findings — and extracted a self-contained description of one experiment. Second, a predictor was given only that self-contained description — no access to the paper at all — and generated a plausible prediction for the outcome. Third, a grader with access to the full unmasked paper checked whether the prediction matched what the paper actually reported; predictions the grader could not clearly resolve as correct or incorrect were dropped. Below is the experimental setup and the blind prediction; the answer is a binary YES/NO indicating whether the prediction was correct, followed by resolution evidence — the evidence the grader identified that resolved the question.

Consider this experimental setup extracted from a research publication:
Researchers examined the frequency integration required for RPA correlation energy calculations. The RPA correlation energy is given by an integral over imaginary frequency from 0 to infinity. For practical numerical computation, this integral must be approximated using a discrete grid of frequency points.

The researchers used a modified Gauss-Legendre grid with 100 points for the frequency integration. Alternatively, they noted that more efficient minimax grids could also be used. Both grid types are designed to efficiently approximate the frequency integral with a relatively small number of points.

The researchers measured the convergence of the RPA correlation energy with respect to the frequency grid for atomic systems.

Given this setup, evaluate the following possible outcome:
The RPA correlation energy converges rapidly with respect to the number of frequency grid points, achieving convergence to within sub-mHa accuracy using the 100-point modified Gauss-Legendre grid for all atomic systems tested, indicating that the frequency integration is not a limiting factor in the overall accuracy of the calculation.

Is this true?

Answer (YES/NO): YES